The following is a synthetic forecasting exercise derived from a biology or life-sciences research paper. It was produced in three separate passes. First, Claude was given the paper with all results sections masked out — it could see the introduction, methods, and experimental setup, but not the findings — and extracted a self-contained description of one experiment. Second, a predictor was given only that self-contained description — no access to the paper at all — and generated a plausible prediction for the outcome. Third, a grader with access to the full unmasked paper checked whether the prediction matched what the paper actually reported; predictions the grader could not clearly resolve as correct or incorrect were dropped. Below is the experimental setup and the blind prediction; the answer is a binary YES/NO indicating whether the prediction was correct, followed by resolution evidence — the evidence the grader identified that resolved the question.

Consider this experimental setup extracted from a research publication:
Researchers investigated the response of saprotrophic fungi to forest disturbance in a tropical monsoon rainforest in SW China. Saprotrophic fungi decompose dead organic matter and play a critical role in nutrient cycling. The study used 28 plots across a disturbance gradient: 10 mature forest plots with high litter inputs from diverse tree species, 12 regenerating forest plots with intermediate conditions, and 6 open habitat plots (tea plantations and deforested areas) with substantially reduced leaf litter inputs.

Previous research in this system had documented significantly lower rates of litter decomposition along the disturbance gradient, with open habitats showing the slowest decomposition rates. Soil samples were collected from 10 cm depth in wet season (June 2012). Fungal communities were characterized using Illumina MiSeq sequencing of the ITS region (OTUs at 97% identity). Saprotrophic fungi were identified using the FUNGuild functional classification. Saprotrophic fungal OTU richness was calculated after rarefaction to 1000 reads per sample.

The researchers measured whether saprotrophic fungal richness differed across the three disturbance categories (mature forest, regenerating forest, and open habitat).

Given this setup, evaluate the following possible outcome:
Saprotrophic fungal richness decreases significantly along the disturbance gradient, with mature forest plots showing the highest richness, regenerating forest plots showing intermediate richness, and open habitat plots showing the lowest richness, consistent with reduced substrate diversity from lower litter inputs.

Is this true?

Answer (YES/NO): YES